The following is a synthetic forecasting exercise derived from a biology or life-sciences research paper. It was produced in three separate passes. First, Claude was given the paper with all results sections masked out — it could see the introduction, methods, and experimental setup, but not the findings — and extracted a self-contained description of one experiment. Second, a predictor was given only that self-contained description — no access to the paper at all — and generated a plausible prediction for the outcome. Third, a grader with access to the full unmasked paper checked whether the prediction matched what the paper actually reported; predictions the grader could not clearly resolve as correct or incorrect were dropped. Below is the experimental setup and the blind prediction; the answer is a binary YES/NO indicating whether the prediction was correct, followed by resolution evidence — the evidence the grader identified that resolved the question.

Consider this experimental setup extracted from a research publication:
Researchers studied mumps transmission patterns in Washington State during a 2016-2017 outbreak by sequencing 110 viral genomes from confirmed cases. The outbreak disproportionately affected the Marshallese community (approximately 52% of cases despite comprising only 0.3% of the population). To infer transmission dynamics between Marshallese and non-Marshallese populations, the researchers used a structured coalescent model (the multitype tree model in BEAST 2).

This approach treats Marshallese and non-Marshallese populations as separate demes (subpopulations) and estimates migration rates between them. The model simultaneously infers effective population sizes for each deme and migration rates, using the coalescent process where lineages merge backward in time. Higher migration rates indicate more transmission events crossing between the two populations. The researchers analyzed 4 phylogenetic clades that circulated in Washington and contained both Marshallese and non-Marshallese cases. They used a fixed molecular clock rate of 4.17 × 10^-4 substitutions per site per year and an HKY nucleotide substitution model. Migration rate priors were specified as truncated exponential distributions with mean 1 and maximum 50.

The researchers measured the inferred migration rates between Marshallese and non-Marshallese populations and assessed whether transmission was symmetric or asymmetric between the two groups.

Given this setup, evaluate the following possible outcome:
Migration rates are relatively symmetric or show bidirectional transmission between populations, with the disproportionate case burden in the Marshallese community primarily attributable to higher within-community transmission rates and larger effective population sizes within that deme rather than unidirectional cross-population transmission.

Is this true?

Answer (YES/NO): NO